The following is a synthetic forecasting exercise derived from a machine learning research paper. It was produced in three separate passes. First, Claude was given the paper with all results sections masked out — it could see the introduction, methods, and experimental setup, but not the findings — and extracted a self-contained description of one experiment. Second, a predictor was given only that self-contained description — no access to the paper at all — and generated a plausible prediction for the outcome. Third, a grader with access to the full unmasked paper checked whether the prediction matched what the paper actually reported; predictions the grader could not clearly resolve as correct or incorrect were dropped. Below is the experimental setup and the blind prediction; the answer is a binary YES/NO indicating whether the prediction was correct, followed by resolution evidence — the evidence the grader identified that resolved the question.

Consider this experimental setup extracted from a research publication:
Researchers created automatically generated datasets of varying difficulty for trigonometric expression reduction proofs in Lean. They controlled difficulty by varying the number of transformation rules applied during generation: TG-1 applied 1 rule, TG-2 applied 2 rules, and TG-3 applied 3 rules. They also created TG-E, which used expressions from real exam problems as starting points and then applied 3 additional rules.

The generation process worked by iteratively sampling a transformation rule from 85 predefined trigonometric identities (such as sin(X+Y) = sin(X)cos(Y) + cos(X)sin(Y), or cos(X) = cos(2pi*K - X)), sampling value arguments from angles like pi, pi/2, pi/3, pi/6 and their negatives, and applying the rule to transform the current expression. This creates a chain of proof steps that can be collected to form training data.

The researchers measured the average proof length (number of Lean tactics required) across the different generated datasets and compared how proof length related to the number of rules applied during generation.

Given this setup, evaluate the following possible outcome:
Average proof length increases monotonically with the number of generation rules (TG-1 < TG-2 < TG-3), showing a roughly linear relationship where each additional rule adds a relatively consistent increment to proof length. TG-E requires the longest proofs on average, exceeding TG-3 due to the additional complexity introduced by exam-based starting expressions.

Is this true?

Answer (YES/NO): YES